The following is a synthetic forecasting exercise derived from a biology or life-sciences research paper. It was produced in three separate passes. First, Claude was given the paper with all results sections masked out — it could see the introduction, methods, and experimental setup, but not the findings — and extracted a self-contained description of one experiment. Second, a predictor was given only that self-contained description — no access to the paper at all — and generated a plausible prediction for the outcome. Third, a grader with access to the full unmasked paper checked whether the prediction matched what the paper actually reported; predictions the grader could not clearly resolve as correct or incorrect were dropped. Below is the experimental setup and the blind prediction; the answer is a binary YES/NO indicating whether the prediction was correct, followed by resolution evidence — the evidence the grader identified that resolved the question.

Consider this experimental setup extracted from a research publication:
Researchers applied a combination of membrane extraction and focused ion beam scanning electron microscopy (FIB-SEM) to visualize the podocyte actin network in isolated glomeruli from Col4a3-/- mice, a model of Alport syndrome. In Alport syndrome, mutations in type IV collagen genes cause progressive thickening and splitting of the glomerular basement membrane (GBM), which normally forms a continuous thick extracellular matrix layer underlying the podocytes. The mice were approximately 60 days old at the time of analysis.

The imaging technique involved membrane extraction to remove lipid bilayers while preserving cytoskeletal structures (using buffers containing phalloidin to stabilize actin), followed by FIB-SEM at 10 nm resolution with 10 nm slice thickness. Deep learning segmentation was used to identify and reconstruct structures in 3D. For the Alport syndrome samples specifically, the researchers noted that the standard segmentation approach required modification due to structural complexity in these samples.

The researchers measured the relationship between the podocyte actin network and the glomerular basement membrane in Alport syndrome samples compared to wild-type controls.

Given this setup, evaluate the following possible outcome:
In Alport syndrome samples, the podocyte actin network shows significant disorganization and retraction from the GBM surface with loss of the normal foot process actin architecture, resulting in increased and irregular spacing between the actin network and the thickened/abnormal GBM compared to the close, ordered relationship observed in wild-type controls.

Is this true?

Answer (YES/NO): NO